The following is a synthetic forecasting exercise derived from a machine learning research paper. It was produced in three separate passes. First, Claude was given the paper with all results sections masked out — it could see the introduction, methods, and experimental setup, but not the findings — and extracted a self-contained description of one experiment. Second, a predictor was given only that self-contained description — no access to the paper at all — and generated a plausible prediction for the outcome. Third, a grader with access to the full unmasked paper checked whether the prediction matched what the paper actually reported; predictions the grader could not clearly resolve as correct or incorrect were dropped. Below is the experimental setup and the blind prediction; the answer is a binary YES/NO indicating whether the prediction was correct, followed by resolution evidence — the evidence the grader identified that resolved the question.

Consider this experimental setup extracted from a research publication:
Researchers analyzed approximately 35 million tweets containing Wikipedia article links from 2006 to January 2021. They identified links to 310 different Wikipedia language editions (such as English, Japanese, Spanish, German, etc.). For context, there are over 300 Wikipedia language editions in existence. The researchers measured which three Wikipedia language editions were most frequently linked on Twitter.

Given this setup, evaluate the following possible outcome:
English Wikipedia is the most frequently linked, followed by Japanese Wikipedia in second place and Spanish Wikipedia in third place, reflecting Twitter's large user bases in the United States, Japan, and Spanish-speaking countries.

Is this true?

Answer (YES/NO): YES